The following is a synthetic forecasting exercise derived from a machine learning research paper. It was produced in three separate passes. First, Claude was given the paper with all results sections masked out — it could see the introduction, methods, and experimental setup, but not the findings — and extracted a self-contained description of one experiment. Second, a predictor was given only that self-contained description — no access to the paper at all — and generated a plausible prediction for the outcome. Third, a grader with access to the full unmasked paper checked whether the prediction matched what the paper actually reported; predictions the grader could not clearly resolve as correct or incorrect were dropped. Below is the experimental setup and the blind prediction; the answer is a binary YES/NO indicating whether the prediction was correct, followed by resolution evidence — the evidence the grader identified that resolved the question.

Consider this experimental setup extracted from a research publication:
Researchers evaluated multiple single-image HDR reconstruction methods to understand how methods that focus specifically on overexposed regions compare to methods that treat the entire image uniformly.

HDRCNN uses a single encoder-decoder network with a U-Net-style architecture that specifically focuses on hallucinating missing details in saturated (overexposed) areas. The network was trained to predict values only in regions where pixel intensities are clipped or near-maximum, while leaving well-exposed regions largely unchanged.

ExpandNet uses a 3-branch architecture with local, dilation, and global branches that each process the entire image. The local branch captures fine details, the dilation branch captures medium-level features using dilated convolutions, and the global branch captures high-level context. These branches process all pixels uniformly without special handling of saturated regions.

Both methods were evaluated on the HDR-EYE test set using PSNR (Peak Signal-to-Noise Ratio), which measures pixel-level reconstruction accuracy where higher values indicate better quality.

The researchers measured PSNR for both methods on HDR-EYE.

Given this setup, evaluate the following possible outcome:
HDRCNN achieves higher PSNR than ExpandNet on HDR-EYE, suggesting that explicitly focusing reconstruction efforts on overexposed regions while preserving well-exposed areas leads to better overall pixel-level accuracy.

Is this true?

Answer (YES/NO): NO